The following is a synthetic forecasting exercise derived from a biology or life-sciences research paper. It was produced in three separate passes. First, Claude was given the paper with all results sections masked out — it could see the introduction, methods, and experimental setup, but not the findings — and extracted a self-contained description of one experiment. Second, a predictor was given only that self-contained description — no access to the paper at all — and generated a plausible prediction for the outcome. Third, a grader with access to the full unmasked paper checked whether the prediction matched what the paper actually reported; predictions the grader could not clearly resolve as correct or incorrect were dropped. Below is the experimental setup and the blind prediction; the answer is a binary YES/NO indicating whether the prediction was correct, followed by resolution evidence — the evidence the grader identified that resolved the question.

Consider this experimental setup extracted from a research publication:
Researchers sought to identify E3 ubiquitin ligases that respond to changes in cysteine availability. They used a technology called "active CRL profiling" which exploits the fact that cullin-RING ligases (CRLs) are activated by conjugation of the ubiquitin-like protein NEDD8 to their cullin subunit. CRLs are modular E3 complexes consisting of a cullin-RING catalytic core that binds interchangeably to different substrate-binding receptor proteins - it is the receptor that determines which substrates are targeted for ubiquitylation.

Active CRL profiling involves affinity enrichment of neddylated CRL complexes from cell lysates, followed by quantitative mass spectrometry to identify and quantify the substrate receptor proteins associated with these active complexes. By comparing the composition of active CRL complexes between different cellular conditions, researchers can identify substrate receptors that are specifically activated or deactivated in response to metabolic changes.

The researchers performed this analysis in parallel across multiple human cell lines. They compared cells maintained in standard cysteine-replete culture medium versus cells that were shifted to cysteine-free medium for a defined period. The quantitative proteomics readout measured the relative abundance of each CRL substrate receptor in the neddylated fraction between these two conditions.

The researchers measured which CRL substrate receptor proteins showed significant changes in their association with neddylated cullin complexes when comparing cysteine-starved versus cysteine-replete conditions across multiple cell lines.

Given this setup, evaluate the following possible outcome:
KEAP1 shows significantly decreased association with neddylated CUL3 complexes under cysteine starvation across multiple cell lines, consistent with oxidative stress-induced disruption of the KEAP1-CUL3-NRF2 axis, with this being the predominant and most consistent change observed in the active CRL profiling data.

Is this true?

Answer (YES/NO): NO